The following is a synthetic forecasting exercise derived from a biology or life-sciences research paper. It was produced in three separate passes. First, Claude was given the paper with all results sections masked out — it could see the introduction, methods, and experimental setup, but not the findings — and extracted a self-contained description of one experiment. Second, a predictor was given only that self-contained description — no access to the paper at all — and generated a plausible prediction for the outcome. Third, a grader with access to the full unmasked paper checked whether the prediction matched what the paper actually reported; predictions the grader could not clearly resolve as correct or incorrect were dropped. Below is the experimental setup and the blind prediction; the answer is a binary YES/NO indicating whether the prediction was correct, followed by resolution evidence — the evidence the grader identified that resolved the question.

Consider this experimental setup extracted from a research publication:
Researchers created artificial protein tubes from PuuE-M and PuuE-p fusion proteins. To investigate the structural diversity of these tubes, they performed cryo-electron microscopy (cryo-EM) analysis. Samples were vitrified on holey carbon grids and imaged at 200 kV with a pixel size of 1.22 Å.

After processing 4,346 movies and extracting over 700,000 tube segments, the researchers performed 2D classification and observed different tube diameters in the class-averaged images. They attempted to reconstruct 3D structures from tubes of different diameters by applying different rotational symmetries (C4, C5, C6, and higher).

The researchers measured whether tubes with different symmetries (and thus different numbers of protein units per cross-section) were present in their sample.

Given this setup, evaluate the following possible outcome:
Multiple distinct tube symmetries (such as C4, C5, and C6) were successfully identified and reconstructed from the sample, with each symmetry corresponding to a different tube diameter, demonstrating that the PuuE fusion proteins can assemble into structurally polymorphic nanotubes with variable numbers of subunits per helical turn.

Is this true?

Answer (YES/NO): YES